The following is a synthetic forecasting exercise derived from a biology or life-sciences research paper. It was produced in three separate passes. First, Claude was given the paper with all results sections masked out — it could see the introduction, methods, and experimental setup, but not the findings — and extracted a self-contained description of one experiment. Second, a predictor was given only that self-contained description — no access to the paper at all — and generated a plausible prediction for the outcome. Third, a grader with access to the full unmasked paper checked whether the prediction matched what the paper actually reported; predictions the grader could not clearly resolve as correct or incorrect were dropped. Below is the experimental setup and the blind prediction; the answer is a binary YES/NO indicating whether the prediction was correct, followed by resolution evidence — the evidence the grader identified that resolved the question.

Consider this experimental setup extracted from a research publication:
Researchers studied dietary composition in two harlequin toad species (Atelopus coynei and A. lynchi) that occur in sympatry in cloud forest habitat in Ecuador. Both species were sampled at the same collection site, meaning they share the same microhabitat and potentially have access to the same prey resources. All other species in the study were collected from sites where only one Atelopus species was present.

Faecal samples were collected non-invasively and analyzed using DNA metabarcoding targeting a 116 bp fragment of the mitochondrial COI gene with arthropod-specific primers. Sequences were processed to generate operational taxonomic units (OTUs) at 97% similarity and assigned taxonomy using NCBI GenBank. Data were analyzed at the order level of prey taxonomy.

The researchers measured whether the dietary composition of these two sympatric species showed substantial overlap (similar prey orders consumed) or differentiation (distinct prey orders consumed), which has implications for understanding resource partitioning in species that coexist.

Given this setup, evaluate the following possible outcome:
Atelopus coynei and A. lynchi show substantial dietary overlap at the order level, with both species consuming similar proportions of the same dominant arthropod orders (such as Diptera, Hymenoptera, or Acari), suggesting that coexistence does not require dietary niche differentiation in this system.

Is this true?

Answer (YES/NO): NO